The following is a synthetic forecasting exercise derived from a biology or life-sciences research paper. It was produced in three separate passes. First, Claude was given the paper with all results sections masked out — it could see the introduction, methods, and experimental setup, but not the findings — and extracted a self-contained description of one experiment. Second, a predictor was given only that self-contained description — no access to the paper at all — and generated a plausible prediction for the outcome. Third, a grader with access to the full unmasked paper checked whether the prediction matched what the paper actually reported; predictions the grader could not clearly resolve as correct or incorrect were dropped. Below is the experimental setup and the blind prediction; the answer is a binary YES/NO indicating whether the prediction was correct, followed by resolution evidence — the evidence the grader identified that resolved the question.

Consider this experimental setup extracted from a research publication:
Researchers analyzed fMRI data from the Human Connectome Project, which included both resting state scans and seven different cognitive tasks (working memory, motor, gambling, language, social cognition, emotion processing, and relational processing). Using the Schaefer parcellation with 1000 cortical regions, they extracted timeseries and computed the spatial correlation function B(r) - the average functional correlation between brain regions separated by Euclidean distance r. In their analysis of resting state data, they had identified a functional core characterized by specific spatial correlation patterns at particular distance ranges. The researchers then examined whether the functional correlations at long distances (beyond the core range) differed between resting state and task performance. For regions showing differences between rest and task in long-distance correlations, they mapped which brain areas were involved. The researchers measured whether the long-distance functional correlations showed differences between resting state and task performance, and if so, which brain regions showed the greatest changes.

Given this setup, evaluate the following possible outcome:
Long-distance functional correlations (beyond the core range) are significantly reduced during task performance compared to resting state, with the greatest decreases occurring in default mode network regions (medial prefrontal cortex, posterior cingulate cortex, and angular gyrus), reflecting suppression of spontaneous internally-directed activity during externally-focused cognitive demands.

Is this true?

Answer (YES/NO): NO